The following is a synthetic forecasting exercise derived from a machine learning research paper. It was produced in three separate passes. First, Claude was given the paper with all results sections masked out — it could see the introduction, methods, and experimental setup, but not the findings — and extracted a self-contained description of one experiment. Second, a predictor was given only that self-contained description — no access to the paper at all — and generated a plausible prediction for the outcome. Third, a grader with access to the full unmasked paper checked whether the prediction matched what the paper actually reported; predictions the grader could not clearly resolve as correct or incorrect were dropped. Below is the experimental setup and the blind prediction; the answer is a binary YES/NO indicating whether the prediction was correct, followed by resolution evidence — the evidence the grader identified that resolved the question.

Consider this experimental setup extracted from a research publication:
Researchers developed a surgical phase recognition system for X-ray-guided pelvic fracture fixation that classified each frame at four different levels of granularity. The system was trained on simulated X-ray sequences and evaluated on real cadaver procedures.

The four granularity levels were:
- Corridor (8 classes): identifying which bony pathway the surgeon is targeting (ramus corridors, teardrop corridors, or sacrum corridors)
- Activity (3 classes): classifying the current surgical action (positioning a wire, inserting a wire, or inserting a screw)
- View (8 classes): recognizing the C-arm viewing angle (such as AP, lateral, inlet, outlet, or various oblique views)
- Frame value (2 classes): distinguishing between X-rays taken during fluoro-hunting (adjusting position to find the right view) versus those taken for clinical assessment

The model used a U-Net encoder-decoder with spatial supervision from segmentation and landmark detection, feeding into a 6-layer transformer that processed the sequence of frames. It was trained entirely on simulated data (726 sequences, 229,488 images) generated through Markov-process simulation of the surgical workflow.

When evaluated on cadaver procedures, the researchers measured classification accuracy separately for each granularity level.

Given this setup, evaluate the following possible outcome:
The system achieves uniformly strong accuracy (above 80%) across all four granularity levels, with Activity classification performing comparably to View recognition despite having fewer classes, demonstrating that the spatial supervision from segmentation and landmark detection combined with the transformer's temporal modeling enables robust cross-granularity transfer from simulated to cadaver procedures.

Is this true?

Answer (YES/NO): NO